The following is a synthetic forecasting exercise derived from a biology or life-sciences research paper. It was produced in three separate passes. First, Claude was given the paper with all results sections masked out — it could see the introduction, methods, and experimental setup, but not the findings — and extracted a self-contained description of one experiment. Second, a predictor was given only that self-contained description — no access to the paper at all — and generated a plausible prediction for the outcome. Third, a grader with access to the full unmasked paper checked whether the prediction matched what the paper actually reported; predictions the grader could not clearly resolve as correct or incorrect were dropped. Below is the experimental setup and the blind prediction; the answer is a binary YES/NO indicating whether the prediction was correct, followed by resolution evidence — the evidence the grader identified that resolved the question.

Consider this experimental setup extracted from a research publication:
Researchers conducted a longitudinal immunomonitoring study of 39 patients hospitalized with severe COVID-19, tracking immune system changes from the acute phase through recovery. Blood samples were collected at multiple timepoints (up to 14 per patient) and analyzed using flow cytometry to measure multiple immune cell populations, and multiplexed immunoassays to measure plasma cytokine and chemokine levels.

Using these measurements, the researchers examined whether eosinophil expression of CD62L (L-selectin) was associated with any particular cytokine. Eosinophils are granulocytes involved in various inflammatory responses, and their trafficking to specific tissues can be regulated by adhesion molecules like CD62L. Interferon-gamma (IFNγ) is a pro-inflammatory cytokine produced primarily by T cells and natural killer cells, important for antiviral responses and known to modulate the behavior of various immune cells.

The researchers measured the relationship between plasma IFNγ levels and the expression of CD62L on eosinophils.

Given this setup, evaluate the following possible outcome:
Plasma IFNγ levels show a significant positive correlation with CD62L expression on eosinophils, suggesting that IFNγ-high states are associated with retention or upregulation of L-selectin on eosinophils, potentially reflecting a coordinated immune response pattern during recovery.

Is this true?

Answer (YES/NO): NO